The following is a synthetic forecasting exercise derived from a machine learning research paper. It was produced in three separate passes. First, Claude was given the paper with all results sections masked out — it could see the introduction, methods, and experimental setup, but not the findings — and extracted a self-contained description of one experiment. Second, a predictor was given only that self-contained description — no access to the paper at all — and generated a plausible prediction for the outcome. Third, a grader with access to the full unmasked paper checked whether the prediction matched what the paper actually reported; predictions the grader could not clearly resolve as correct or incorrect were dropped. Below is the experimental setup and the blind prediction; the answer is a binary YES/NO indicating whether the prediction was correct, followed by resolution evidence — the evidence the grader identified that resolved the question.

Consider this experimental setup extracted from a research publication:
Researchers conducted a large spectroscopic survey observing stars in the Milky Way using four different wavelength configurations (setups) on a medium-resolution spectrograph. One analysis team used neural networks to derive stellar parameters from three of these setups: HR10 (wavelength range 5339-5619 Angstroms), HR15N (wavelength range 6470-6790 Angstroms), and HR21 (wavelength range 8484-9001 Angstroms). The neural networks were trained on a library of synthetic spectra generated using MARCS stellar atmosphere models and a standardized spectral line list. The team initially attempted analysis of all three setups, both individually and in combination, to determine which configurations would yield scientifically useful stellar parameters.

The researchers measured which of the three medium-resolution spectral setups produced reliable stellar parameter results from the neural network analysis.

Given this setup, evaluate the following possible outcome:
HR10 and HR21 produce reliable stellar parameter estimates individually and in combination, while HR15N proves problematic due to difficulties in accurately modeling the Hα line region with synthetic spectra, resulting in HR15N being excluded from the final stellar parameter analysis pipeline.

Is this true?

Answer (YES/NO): NO